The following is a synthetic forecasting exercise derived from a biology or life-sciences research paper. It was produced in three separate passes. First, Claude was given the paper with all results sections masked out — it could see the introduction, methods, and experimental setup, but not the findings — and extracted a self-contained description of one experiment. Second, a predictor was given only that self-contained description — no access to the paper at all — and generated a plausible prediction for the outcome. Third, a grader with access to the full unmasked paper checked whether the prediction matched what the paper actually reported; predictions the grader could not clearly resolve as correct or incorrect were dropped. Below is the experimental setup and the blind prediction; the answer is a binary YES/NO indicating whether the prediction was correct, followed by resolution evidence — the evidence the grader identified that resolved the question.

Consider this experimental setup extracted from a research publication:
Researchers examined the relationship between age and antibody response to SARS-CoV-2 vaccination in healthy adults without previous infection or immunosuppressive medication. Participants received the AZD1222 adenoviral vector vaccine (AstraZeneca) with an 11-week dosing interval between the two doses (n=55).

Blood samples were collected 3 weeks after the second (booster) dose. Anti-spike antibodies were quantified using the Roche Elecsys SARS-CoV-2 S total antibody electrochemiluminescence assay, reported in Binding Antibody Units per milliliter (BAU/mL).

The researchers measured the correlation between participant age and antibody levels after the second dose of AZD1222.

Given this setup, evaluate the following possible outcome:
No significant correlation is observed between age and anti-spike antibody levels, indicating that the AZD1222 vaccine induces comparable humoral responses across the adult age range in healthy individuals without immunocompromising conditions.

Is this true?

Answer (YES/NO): NO